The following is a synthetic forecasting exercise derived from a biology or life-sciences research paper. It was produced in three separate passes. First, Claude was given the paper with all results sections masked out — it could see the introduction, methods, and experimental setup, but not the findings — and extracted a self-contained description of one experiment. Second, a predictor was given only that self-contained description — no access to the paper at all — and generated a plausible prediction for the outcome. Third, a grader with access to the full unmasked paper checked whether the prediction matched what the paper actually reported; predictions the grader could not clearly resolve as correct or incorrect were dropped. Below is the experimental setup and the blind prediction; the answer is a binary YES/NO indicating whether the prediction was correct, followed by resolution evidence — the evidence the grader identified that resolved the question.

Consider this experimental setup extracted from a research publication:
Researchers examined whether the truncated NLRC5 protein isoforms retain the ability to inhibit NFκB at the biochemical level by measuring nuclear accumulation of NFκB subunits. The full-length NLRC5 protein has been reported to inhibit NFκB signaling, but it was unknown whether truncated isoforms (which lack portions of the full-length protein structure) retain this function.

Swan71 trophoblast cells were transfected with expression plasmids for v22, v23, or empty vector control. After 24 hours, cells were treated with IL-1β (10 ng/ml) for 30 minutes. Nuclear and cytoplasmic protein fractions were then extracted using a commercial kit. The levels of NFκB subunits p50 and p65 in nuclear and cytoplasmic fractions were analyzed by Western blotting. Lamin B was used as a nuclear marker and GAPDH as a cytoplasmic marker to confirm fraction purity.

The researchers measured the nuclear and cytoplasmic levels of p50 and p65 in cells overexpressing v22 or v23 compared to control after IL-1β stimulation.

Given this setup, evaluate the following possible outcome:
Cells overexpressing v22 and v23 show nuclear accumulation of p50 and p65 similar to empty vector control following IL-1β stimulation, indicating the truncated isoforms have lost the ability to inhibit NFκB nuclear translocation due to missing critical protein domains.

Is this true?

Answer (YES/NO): NO